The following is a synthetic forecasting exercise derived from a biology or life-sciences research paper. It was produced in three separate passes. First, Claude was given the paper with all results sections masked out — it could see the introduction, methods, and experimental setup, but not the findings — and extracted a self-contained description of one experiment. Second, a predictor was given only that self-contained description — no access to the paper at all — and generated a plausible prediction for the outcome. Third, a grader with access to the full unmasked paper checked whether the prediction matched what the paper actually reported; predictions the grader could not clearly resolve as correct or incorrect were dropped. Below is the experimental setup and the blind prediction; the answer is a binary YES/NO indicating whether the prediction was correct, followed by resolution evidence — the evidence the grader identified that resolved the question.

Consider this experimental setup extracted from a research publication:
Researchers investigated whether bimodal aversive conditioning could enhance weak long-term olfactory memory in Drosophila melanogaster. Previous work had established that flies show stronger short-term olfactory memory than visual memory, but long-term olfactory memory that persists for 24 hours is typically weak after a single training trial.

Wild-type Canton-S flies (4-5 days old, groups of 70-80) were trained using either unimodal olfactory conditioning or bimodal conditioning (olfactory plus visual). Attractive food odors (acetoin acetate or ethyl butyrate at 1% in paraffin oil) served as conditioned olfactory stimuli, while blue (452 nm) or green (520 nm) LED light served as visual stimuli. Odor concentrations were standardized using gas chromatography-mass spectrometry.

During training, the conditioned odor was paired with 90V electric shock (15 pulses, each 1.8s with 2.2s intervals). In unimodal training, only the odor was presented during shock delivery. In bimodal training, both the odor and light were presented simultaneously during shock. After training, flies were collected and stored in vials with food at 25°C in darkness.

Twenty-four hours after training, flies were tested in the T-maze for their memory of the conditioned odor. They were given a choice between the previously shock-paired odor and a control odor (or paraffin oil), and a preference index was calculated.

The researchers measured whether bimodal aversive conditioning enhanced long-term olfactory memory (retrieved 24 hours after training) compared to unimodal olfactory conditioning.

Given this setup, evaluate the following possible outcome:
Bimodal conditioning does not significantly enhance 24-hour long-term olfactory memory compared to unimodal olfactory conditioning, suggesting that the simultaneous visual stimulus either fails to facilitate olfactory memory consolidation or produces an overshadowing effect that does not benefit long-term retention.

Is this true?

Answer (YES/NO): NO